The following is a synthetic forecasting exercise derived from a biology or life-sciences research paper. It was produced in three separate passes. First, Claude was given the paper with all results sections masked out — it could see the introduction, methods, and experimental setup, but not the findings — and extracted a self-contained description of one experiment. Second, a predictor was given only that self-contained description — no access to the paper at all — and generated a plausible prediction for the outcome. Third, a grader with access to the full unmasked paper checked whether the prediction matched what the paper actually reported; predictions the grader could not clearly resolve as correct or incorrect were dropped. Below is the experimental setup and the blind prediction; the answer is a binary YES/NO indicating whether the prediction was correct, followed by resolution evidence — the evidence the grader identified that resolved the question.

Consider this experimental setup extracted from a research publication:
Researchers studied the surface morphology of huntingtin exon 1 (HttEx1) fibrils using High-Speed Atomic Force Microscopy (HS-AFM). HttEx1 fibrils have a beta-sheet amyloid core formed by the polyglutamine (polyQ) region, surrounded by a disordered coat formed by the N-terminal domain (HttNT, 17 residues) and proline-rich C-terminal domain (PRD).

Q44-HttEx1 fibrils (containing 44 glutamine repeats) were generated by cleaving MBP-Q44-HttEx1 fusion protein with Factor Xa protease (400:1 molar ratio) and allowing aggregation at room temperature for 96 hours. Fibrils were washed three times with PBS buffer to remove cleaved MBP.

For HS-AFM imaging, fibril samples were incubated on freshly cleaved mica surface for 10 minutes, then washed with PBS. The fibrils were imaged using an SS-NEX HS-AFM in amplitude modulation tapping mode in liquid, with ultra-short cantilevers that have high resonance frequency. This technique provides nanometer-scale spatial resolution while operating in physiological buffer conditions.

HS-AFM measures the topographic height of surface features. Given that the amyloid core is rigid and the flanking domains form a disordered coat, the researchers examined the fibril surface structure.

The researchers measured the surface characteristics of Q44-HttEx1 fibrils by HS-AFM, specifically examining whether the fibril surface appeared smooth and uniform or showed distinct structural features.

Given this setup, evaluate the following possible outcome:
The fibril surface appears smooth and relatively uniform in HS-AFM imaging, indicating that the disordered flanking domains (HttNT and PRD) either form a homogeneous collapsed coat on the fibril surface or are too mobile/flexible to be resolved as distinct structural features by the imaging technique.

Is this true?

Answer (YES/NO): NO